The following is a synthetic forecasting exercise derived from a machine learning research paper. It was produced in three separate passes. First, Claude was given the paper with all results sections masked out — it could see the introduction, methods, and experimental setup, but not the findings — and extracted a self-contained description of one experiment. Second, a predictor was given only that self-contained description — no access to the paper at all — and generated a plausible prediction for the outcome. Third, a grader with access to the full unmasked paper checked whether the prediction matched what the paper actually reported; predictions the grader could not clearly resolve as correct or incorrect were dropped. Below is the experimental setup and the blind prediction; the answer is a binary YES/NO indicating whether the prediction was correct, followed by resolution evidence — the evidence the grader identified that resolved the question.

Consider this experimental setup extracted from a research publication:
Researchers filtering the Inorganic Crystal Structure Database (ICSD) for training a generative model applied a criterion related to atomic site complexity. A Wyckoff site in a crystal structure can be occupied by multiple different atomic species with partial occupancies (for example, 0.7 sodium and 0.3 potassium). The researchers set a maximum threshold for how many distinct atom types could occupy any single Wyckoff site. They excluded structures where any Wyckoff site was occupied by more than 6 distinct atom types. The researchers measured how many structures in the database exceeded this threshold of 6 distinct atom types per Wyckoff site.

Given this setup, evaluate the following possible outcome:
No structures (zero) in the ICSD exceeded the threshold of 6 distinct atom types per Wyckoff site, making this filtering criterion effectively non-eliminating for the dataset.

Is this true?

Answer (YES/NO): NO